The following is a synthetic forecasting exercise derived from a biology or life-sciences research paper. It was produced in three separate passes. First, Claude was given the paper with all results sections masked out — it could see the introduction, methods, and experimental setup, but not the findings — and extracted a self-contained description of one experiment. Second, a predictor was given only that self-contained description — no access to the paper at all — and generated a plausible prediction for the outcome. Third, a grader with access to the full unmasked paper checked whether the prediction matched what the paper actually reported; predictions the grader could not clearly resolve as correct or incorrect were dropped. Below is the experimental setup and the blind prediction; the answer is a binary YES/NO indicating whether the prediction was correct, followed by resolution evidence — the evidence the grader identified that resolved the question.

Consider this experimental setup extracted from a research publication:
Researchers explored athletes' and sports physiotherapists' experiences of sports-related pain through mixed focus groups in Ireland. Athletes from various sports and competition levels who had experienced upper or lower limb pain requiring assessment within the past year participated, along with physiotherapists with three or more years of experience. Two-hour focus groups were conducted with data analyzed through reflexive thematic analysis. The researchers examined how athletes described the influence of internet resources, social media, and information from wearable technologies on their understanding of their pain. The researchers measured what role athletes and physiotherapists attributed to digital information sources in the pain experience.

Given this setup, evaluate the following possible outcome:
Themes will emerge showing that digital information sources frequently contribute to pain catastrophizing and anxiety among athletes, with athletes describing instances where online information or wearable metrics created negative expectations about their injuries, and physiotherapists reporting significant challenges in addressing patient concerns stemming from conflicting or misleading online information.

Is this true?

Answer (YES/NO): NO